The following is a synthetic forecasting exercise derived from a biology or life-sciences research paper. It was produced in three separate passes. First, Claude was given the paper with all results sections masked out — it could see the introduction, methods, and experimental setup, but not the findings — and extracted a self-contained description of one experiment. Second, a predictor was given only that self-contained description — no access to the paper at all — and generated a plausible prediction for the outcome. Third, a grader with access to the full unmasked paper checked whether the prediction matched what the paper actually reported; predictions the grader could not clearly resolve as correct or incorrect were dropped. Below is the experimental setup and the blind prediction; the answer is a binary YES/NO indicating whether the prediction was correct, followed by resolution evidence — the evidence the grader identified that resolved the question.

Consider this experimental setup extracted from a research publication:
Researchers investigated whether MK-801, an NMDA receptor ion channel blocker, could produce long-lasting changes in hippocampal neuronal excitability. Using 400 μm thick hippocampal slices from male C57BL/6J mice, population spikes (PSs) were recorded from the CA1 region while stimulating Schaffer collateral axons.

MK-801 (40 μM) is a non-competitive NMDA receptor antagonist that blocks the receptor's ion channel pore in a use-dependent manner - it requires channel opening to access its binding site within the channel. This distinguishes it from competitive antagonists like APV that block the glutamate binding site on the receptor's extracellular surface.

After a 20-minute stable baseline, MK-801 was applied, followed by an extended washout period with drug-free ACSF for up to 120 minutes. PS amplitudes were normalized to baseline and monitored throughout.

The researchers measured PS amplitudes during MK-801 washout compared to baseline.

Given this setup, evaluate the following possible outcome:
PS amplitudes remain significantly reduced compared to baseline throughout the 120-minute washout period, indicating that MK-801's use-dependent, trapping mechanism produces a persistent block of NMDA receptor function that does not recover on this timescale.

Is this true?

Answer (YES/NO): NO